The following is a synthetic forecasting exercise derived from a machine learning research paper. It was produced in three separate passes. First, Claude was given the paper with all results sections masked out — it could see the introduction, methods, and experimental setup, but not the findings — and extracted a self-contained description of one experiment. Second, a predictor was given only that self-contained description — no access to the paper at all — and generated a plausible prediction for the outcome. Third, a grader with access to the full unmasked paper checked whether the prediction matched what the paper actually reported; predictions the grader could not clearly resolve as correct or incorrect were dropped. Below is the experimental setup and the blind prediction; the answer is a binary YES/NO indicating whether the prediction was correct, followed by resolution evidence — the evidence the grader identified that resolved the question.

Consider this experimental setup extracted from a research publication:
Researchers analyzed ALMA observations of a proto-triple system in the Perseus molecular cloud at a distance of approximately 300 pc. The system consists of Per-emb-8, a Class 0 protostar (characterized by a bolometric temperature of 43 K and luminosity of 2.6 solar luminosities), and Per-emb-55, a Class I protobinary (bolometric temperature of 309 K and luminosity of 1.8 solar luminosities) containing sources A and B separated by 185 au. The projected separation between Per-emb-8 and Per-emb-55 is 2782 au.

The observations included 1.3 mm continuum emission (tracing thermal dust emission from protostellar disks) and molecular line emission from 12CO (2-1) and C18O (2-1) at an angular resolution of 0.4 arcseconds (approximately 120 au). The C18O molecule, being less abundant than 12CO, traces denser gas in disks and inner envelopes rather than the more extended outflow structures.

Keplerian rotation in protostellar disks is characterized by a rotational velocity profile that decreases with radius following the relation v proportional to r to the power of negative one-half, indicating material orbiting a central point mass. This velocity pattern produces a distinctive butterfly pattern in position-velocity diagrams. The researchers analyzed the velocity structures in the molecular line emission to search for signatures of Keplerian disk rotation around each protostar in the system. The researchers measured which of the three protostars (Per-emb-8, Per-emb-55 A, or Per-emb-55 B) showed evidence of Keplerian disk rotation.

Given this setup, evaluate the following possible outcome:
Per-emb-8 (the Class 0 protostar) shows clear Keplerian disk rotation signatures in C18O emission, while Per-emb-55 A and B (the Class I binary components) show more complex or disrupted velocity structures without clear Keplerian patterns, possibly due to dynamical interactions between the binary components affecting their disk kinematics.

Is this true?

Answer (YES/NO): NO